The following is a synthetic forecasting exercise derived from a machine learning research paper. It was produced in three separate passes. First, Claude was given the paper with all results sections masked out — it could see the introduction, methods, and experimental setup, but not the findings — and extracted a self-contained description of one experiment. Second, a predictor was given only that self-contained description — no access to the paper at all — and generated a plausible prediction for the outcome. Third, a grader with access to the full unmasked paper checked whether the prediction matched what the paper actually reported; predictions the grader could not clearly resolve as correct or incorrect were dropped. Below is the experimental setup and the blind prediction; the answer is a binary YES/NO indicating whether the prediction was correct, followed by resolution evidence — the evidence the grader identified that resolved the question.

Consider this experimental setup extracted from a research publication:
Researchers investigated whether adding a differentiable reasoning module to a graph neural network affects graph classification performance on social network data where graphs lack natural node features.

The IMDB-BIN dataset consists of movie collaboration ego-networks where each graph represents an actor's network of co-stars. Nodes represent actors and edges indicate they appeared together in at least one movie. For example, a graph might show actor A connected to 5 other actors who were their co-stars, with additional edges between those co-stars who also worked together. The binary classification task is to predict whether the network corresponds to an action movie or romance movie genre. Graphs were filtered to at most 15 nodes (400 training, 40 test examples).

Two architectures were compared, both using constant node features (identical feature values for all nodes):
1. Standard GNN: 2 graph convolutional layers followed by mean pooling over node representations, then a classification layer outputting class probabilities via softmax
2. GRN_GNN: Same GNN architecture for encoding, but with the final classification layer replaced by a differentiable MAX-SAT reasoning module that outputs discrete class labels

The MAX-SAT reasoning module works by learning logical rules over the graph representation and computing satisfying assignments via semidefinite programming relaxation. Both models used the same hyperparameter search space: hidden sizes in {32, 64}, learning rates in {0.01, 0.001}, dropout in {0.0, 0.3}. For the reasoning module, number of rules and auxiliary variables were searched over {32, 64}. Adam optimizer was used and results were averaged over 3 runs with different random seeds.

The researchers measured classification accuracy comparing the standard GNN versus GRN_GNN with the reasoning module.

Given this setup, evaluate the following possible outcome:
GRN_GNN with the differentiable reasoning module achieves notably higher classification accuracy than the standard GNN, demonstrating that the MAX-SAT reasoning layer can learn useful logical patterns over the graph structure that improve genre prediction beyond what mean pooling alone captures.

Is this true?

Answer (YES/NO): NO